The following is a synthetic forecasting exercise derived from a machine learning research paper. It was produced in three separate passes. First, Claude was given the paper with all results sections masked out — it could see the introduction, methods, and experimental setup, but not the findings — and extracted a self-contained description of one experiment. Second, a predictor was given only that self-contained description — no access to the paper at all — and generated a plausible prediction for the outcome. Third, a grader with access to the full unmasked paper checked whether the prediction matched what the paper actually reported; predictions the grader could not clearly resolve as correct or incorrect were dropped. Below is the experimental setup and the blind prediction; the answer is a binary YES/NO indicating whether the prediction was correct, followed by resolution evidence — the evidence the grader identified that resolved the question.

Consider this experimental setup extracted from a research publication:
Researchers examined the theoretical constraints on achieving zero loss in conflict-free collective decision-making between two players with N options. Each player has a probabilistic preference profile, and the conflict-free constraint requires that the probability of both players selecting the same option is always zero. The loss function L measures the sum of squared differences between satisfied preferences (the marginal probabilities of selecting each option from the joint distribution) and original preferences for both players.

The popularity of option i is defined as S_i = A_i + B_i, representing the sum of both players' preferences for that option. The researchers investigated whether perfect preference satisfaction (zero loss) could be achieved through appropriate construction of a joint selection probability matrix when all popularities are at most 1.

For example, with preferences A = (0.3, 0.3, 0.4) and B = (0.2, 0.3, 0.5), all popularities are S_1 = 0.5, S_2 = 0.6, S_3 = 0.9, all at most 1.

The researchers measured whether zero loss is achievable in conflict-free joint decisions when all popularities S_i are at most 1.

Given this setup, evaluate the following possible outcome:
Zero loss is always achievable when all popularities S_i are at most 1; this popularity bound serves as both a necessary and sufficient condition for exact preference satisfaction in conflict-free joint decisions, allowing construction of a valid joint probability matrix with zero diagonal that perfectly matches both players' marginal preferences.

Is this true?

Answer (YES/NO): YES